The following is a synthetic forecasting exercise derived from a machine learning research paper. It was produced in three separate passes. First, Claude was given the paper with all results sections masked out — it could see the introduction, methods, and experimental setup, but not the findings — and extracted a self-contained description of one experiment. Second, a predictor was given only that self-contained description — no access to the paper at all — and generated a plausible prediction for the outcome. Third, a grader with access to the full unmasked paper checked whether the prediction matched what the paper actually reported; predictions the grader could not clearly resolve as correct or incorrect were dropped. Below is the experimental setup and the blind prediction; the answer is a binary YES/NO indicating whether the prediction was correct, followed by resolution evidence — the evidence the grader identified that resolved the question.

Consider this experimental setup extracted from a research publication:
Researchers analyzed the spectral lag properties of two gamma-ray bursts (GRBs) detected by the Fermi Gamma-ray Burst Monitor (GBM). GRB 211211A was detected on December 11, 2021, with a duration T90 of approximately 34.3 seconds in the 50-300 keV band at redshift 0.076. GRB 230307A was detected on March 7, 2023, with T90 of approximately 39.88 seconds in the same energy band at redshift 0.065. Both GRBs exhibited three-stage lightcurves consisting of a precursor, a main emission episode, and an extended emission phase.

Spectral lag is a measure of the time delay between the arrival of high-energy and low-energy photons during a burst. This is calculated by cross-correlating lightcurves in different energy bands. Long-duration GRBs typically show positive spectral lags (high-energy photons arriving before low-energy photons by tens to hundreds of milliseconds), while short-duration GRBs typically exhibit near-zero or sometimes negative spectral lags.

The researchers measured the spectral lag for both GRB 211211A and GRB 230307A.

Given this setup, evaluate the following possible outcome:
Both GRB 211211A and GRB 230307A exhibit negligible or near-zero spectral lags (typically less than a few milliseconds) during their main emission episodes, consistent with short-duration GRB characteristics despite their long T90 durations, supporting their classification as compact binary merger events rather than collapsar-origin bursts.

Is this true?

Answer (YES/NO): YES